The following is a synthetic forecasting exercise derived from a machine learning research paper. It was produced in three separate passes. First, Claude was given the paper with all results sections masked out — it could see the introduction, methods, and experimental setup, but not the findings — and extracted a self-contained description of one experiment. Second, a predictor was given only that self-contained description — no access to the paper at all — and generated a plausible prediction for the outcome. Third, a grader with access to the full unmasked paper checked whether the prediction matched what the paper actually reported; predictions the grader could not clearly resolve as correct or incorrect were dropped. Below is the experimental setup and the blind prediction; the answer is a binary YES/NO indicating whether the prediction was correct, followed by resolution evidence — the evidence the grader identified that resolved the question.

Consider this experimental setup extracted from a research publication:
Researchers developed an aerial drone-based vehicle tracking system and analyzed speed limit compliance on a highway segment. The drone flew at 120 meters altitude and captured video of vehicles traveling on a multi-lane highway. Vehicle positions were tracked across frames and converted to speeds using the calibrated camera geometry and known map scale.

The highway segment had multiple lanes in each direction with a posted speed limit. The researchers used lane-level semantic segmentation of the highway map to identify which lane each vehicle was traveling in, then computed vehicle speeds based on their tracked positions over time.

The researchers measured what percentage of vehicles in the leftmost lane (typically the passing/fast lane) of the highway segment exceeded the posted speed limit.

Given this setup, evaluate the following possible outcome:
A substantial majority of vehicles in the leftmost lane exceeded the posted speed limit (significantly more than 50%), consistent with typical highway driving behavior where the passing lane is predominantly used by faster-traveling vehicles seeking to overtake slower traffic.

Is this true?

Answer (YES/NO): NO